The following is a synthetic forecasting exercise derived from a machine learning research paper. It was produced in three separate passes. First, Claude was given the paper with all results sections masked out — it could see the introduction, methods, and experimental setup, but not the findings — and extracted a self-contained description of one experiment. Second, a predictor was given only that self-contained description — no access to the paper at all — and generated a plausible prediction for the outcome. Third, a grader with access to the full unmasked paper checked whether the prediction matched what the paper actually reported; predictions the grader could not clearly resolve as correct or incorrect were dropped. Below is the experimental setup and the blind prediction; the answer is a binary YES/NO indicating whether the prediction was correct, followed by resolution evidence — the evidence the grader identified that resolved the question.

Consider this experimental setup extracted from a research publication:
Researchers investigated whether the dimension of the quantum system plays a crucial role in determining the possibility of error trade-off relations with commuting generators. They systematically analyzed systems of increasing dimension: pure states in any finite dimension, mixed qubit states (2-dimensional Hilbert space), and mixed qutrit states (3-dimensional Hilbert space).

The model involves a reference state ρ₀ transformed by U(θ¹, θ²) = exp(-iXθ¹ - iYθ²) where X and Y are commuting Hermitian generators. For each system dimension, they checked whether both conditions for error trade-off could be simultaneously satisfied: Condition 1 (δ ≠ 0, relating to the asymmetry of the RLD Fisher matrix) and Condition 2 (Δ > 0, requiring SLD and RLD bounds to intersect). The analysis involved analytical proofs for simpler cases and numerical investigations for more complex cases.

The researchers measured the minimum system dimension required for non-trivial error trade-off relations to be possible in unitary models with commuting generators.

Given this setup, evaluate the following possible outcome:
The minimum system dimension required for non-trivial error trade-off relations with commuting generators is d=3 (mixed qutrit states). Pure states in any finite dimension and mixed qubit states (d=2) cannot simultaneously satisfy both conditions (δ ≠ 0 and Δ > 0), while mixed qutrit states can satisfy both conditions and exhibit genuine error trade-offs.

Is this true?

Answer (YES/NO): YES